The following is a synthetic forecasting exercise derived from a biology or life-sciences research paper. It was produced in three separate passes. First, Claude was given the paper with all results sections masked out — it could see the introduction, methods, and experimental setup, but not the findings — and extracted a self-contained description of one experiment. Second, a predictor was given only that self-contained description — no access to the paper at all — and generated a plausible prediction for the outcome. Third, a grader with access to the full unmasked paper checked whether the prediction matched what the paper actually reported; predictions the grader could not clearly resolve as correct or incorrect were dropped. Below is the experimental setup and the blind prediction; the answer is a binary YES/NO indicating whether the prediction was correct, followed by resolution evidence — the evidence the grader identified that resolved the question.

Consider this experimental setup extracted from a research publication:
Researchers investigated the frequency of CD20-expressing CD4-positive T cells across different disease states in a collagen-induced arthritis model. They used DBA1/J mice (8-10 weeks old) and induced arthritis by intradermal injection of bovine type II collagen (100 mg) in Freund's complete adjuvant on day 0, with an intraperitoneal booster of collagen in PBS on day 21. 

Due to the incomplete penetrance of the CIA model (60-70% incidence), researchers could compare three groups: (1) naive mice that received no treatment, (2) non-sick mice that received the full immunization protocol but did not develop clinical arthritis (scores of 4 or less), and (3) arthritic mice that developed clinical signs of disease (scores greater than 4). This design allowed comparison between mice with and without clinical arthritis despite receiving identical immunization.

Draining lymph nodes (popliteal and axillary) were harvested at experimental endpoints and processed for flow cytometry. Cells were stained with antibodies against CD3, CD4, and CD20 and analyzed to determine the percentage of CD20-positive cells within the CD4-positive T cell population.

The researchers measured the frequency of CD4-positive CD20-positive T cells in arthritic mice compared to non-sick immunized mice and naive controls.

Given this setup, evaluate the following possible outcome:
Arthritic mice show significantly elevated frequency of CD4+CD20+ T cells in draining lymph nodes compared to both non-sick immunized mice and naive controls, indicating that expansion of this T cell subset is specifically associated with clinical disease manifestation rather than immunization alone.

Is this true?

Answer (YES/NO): YES